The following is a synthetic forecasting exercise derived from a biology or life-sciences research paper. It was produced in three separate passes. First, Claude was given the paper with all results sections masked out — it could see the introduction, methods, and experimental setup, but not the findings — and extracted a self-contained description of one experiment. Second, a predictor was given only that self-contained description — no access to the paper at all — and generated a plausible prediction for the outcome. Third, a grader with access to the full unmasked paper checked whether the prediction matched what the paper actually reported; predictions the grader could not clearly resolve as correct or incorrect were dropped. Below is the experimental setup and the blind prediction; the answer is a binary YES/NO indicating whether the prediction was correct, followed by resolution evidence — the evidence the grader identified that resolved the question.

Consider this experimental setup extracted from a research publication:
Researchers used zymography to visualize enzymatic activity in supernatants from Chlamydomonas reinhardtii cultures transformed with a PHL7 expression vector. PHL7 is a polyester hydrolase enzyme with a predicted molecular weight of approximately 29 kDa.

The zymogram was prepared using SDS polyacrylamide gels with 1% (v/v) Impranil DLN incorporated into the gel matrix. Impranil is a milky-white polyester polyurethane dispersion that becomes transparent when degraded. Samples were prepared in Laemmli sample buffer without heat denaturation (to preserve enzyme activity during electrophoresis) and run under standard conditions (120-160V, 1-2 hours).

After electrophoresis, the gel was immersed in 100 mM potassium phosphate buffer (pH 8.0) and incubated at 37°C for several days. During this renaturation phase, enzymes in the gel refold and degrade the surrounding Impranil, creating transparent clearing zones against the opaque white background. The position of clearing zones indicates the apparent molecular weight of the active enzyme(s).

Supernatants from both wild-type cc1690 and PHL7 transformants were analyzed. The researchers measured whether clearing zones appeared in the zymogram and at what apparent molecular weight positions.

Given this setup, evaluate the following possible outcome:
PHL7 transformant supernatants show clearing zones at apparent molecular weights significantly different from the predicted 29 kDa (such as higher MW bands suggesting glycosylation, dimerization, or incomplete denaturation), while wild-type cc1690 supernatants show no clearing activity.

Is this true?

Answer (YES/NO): YES